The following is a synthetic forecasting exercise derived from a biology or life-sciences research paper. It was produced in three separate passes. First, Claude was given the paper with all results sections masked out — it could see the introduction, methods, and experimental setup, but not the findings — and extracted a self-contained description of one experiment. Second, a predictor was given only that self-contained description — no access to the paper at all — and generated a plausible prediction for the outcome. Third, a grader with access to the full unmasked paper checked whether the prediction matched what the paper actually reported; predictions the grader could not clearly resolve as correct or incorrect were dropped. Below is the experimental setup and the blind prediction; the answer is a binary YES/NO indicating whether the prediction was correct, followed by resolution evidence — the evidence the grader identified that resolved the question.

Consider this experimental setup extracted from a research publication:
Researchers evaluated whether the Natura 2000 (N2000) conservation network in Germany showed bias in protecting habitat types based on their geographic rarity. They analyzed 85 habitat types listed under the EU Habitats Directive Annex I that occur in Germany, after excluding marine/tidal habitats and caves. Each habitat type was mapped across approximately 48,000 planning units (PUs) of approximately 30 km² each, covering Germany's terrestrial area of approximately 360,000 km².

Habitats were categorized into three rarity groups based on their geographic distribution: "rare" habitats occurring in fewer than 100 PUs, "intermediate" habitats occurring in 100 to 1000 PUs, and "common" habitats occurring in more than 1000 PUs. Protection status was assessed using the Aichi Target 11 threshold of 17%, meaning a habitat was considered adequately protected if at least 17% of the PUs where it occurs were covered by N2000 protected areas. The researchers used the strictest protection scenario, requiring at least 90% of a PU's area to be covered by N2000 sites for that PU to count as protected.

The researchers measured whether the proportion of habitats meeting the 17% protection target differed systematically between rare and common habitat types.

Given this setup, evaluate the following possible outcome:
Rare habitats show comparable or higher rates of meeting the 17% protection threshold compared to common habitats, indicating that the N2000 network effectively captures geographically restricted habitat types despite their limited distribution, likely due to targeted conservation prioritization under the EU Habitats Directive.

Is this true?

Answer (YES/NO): YES